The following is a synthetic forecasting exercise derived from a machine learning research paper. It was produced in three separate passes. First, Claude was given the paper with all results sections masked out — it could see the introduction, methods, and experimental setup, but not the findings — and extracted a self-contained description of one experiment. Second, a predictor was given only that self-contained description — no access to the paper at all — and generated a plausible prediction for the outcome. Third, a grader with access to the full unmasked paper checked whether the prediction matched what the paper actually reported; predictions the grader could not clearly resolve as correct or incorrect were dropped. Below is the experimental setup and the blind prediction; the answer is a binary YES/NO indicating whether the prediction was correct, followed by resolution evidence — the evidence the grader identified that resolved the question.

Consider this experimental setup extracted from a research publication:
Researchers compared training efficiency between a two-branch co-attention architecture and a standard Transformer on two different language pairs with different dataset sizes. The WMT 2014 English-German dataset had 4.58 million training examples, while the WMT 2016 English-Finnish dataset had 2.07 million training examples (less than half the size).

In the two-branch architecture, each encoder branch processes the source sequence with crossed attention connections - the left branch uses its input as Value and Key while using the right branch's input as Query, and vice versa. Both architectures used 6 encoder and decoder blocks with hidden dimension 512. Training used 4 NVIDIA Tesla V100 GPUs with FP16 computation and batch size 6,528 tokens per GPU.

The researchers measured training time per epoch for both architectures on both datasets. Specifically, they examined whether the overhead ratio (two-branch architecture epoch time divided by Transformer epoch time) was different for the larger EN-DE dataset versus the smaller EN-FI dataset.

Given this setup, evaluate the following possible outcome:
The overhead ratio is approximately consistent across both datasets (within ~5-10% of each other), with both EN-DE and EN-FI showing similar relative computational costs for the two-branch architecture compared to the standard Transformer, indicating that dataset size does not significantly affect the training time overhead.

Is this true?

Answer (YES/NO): NO